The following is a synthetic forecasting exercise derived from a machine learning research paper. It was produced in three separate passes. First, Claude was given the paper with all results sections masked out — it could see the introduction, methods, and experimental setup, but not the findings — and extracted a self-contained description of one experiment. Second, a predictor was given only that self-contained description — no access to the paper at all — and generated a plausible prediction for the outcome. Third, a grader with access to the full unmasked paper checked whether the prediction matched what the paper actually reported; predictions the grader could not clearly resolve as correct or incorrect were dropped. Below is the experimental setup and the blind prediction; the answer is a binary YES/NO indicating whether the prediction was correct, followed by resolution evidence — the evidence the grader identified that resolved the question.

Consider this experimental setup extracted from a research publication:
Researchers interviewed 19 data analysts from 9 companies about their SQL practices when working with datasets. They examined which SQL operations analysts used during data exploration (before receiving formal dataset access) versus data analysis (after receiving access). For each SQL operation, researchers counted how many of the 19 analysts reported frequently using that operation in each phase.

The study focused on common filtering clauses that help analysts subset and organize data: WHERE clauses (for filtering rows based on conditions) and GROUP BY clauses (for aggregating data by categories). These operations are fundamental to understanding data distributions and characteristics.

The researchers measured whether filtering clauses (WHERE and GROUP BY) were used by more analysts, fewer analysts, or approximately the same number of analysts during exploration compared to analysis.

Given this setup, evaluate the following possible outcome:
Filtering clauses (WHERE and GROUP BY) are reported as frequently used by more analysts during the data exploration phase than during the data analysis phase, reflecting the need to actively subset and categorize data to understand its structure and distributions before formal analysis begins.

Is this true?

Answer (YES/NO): YES